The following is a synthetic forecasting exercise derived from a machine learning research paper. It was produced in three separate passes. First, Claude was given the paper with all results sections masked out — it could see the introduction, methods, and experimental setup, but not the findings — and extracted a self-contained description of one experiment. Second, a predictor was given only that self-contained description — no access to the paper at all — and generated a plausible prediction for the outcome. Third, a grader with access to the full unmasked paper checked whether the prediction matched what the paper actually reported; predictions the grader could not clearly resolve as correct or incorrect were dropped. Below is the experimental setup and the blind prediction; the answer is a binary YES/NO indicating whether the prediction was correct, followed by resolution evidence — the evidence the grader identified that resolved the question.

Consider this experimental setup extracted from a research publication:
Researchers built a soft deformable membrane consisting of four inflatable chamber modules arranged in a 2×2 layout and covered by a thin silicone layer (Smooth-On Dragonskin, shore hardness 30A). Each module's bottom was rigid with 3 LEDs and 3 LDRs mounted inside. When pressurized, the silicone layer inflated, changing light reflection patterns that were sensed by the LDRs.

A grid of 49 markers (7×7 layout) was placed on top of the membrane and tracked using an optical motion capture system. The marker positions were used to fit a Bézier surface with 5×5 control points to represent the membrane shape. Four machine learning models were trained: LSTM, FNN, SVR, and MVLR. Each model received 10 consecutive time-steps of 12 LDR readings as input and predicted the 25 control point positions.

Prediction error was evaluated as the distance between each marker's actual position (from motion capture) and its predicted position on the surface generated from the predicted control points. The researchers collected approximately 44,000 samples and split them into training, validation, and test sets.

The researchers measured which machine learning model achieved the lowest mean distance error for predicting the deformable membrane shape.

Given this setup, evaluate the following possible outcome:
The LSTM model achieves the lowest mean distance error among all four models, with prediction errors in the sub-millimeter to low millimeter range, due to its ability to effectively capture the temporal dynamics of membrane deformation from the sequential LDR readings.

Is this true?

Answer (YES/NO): NO